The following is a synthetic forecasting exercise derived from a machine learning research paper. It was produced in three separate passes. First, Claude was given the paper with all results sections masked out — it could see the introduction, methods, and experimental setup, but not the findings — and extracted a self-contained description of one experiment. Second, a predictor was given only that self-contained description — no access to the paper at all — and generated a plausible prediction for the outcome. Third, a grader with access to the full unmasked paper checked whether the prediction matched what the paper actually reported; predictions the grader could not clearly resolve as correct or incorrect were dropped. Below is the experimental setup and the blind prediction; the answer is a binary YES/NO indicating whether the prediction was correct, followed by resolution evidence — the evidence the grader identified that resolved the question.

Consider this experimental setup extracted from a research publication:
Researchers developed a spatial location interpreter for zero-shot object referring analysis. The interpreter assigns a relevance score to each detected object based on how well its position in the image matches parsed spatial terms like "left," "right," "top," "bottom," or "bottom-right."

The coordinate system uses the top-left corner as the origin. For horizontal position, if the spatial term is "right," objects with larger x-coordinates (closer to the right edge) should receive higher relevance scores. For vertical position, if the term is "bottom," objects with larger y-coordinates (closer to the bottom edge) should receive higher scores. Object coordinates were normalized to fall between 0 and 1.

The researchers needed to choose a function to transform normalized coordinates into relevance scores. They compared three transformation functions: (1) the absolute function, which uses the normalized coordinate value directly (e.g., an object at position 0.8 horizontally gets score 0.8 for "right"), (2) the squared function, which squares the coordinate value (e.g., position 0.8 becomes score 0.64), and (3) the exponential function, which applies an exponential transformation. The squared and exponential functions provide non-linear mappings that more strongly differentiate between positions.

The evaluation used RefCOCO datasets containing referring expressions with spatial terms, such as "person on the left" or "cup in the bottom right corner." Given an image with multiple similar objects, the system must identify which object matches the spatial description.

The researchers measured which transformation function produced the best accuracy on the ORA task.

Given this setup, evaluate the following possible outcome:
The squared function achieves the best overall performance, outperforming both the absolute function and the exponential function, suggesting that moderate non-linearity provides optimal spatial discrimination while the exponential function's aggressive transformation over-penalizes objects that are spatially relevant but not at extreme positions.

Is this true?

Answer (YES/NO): NO